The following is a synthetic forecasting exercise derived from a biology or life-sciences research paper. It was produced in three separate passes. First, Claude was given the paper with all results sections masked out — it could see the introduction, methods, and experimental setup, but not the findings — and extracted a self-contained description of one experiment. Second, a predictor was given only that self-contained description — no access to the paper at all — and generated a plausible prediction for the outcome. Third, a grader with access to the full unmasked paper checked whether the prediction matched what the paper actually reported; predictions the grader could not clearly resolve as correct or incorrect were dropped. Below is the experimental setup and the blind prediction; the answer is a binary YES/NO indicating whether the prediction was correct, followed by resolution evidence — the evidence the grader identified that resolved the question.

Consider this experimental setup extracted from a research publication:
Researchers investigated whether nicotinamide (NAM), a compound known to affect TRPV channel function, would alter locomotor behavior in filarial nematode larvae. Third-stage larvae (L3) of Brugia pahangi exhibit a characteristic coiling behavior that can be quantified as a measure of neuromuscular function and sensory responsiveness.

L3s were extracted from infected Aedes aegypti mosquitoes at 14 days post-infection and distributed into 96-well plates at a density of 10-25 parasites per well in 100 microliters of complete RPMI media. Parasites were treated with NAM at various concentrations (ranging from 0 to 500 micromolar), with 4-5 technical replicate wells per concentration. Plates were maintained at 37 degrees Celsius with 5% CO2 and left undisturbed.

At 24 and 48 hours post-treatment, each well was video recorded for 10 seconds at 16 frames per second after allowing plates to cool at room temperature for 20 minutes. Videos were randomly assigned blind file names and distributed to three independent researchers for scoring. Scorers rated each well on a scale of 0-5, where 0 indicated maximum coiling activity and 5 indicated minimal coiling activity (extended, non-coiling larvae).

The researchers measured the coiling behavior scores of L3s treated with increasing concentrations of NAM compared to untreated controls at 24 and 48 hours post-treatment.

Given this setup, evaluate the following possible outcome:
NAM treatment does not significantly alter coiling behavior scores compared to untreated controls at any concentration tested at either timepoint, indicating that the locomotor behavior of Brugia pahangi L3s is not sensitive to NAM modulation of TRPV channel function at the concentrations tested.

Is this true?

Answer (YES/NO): NO